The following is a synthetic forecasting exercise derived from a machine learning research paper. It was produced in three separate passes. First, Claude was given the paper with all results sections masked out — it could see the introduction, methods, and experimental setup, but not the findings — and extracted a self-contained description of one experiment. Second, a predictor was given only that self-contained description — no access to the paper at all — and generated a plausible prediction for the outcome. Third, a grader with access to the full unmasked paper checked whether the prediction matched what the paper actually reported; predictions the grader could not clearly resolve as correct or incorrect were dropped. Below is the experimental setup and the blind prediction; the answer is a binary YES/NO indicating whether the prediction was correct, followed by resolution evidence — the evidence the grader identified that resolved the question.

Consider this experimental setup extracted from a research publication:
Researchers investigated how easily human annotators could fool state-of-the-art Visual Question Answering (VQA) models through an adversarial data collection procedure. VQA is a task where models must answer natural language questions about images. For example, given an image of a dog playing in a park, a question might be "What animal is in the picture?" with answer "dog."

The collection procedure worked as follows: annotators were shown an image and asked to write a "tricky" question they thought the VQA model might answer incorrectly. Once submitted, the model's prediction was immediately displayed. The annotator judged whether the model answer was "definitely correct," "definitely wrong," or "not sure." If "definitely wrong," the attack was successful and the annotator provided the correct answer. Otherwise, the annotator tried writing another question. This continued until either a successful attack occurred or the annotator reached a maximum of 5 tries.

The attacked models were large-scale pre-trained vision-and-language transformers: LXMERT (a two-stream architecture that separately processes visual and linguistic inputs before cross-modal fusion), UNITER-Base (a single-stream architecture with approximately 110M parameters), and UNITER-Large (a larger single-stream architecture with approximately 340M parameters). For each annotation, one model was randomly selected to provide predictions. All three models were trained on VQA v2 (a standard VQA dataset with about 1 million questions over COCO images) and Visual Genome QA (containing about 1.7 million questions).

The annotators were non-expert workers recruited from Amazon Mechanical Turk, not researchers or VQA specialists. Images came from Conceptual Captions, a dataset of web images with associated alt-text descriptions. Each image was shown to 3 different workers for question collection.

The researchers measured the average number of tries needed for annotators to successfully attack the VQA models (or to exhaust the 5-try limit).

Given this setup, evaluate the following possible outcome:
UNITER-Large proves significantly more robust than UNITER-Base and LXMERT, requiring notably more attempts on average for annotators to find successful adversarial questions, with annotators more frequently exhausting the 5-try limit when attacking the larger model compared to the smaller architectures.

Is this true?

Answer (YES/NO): NO